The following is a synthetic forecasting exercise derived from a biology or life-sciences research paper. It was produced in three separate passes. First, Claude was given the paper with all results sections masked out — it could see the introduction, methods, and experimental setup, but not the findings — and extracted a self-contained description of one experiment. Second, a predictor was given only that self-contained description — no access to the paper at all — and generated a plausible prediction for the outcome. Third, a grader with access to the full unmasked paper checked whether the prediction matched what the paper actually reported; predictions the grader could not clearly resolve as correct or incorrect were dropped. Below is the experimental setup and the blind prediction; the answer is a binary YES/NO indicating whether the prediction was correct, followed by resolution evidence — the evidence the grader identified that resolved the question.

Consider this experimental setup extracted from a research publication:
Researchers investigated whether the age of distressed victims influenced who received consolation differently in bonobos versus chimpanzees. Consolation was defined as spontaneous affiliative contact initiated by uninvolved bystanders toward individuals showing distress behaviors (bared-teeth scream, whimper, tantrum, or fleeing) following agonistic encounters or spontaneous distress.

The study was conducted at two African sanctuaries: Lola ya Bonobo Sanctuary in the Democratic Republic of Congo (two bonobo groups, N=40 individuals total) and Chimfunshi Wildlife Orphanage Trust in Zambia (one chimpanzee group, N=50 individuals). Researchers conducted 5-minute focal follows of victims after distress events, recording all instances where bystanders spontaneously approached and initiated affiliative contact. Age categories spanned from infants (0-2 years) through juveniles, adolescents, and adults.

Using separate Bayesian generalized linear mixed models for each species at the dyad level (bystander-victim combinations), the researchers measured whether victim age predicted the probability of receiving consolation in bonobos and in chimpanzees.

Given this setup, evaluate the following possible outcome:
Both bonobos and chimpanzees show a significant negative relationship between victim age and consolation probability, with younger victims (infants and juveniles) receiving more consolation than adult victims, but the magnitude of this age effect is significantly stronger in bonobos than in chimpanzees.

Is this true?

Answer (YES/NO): NO